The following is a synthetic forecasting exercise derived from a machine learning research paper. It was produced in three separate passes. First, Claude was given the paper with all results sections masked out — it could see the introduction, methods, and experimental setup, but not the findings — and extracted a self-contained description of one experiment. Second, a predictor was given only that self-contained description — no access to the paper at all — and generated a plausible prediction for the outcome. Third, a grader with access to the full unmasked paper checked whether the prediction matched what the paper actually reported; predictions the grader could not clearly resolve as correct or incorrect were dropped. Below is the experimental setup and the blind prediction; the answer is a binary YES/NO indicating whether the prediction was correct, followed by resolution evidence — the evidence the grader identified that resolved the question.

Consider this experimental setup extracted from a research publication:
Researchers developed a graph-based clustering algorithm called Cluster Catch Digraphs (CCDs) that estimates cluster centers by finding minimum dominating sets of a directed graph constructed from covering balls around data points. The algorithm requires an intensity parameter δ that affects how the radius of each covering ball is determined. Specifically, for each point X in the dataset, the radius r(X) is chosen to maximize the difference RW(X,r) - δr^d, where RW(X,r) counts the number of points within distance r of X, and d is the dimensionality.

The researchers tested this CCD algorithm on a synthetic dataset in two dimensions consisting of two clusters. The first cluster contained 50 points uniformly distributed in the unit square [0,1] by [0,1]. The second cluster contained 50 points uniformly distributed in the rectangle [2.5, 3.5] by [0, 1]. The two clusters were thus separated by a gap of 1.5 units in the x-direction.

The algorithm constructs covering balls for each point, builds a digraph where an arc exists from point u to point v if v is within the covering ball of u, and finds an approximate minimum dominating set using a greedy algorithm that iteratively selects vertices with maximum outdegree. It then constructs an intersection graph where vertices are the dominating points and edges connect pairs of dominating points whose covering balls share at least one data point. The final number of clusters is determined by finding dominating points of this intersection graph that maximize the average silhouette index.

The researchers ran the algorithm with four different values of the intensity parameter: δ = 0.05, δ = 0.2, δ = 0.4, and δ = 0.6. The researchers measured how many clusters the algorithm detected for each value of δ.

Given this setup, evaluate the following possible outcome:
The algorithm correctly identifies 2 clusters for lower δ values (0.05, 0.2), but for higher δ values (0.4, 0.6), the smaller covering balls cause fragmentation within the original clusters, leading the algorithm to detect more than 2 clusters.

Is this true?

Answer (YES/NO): NO